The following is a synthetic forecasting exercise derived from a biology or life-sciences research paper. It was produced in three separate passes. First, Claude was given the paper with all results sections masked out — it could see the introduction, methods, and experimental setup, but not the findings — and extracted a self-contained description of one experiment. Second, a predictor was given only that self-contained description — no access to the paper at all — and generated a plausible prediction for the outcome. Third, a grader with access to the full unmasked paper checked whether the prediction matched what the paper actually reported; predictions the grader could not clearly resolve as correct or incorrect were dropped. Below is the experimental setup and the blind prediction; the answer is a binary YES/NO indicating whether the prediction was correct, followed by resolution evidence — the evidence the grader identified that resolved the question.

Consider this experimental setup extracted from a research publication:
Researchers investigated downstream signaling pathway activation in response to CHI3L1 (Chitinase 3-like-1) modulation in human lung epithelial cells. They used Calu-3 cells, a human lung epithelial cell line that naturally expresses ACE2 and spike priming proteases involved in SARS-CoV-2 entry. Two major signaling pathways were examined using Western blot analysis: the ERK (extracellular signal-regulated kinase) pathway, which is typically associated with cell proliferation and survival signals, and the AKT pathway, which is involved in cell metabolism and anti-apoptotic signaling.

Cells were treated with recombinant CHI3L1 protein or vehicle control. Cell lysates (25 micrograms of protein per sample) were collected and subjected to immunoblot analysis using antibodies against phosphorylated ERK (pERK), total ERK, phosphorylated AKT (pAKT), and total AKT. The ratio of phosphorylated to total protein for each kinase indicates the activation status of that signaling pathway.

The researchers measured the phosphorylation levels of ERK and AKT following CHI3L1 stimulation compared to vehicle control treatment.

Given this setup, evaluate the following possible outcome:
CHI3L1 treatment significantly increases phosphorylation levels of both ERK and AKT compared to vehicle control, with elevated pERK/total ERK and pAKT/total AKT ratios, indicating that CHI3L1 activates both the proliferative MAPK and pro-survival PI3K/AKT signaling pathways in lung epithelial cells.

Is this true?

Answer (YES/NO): YES